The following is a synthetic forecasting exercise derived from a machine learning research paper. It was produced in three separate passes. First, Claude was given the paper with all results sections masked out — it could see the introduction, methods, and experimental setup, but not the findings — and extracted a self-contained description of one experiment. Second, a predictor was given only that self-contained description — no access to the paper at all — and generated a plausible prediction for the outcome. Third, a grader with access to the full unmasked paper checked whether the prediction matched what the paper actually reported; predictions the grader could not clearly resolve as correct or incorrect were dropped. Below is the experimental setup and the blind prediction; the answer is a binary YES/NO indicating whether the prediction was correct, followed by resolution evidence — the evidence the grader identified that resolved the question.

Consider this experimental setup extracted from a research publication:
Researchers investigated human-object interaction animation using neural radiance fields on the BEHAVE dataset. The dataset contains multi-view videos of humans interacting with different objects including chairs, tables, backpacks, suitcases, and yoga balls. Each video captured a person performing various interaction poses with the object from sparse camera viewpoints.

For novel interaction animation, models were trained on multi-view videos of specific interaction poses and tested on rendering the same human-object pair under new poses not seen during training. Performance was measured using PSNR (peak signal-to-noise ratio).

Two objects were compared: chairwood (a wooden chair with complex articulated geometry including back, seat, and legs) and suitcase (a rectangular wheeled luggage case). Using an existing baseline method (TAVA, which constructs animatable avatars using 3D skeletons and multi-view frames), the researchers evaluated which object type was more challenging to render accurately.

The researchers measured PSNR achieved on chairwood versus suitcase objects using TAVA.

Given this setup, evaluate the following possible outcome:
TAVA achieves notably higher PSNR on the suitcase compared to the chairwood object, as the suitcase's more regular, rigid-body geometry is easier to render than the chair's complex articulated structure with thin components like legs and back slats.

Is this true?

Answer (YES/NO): YES